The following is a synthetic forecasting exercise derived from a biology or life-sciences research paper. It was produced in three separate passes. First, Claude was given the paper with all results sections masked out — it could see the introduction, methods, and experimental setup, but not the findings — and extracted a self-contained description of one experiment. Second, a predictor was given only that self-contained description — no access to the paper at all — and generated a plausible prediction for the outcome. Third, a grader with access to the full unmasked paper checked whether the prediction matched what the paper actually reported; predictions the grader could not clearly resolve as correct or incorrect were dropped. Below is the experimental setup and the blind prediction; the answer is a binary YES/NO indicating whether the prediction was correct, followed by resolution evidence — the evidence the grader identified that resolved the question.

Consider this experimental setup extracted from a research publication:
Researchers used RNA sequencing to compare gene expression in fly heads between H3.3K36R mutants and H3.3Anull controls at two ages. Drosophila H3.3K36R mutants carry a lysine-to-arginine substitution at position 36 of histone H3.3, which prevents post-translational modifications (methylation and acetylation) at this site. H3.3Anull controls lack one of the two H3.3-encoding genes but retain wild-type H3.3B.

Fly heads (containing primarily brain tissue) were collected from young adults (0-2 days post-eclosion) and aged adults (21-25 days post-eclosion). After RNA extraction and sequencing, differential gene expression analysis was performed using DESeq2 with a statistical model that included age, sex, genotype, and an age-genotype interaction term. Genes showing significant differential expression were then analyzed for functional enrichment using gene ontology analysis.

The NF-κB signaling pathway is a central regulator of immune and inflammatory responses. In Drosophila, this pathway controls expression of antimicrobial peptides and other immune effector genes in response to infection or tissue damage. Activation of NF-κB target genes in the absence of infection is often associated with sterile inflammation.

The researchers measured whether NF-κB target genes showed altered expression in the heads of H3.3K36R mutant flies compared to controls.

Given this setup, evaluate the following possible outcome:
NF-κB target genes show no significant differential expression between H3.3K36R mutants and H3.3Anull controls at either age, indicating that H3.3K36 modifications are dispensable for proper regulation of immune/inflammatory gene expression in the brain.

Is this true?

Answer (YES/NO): NO